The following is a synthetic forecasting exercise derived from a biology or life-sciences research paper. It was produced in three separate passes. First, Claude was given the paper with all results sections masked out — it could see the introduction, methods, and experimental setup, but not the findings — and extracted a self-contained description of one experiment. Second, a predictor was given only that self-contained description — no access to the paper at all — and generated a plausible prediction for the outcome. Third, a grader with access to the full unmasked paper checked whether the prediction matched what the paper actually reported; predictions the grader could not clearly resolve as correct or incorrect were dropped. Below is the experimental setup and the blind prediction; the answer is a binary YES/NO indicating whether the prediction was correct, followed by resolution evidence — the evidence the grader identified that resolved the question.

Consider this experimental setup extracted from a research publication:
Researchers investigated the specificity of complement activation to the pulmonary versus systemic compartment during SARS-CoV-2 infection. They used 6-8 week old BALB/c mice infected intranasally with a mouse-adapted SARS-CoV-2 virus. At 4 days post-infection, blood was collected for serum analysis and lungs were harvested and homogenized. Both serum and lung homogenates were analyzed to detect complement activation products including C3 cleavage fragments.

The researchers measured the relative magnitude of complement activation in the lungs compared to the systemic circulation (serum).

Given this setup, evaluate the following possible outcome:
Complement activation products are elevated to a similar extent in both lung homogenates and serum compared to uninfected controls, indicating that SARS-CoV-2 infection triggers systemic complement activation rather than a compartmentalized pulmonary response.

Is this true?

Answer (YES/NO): NO